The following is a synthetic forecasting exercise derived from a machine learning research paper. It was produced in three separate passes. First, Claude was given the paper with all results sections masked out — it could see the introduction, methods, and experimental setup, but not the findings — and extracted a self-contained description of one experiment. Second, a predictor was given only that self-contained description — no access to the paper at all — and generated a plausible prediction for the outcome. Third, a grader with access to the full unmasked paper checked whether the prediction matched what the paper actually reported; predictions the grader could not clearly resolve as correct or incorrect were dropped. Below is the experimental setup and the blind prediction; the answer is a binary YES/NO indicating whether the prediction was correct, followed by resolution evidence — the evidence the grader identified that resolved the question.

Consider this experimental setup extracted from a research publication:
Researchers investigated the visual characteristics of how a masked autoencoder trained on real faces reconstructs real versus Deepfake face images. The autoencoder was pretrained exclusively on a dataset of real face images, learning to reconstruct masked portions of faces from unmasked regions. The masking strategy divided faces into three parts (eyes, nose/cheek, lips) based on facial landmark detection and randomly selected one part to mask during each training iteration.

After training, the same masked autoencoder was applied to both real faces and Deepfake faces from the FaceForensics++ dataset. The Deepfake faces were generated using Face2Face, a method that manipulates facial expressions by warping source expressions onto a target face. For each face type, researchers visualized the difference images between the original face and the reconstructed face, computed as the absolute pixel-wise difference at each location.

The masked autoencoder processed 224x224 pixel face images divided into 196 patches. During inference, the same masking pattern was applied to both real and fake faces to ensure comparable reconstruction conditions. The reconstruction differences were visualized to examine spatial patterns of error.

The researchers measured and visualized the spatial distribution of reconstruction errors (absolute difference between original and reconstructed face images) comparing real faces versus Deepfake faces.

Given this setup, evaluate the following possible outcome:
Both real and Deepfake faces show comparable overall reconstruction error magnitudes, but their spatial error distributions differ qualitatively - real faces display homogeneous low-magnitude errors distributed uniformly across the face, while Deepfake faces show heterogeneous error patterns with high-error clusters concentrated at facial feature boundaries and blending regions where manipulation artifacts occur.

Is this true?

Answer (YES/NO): NO